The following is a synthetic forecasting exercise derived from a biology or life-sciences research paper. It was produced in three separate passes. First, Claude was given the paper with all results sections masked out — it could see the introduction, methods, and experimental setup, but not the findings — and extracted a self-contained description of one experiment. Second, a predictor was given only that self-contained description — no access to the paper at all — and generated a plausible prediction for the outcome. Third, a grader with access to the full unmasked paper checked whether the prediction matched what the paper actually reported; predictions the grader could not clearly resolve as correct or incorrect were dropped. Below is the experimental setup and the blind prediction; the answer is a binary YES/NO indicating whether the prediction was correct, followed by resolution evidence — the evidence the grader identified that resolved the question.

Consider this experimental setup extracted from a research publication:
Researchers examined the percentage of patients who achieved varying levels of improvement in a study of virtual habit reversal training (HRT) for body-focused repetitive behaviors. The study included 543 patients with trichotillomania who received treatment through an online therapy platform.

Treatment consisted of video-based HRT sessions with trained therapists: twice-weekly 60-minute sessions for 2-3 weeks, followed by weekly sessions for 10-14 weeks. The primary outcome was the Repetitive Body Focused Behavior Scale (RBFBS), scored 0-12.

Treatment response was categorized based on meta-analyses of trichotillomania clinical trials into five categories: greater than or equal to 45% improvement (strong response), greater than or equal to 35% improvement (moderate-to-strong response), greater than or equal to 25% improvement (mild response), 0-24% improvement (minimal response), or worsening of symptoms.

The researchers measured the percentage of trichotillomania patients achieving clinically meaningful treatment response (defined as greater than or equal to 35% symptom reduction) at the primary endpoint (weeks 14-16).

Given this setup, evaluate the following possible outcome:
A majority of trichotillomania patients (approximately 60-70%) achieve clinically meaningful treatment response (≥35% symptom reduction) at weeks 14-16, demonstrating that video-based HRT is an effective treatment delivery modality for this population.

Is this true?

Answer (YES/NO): NO